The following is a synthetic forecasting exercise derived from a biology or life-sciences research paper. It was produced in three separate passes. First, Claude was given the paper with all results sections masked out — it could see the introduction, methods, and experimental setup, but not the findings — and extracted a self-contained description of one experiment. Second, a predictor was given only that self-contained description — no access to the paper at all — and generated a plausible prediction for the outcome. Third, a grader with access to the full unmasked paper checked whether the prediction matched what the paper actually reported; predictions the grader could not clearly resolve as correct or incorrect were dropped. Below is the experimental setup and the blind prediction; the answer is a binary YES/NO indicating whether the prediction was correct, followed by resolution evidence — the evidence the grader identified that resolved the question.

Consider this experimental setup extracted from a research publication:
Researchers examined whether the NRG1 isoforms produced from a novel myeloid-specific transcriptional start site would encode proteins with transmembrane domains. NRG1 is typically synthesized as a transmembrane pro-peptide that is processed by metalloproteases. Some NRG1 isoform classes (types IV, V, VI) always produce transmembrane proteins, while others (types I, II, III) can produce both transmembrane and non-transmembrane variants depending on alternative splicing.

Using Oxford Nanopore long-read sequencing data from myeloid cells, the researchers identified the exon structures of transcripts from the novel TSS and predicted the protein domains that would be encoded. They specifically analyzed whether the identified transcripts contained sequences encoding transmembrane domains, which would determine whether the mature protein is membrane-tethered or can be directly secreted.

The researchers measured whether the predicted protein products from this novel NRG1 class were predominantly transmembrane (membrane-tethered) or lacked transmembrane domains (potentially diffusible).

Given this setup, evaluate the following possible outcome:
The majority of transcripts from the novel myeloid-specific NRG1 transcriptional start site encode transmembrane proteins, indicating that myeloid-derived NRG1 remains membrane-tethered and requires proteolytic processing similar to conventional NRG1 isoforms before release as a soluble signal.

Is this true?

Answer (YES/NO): NO